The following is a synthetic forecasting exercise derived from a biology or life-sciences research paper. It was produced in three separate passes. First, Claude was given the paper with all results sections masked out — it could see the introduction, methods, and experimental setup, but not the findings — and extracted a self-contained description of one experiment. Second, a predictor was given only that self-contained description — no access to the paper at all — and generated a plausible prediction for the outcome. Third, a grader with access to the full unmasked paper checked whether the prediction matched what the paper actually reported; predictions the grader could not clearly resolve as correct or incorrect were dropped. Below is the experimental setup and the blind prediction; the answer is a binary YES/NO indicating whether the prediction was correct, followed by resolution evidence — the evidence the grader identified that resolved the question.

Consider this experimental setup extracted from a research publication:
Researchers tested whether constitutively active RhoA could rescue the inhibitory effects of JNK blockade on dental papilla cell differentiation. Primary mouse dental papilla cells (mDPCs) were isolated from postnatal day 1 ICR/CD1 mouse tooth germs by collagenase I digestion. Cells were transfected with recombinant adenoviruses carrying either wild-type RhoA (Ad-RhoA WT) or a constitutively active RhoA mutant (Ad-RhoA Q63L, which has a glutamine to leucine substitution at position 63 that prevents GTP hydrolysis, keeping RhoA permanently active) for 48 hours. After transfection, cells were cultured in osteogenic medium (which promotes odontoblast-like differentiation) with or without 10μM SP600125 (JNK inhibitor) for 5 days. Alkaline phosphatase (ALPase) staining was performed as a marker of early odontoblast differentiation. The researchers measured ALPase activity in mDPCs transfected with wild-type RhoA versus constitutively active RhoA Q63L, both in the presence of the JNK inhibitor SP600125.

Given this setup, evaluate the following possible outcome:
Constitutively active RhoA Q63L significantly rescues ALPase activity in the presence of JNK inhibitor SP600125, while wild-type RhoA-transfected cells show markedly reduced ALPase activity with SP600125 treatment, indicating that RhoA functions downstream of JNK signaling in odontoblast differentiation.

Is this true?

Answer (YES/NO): NO